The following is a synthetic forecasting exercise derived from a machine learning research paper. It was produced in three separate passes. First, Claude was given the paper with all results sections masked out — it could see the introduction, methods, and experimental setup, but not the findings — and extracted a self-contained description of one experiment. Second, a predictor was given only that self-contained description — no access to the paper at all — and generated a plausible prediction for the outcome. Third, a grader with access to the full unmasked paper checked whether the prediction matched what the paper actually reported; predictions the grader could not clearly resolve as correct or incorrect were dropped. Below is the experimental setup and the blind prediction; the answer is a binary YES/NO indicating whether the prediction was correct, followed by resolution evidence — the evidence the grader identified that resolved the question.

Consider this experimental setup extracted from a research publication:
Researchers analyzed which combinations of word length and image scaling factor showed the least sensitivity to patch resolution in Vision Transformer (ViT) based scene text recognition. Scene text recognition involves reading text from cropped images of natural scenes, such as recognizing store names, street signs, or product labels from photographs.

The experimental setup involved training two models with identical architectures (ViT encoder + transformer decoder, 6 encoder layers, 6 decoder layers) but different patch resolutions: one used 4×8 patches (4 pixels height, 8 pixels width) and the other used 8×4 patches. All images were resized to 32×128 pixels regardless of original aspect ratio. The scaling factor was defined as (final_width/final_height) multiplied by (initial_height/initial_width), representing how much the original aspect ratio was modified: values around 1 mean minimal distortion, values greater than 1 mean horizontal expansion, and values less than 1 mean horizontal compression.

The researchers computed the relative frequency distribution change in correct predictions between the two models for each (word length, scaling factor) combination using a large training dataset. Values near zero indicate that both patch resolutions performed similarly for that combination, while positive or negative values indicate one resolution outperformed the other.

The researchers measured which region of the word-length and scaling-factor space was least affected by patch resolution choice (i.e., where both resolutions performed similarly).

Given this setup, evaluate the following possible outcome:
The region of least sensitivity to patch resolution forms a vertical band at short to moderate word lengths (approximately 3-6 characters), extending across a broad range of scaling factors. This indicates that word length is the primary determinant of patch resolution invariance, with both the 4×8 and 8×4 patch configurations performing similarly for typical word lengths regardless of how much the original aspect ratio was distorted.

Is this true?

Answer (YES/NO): NO